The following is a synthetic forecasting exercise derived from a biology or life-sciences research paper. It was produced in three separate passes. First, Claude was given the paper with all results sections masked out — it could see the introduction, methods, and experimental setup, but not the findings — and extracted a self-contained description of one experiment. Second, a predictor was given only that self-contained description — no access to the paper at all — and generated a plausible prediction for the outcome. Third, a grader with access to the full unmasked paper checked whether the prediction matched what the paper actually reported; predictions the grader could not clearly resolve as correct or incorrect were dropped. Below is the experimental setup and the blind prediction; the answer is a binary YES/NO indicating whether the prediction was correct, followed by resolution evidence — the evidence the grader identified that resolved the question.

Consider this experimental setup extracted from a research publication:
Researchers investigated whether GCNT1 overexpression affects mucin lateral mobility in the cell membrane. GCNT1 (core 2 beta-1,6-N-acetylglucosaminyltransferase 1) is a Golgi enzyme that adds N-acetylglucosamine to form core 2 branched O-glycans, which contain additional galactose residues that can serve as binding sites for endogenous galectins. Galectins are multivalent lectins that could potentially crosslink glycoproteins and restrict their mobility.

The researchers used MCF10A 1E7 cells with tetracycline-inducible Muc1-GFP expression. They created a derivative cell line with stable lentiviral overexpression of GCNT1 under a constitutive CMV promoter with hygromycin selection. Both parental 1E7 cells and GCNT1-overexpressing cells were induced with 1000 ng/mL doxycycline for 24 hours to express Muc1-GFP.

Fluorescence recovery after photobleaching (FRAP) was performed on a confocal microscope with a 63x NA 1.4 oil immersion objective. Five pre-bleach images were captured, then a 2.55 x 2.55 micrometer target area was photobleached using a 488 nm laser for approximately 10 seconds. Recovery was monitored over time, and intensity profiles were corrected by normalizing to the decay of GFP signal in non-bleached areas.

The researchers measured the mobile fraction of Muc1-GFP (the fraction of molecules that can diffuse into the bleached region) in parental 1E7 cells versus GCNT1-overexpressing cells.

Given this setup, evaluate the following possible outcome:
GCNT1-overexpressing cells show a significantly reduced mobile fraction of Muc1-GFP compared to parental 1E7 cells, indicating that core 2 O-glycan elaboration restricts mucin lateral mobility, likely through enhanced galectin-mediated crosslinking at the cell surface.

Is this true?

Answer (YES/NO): NO